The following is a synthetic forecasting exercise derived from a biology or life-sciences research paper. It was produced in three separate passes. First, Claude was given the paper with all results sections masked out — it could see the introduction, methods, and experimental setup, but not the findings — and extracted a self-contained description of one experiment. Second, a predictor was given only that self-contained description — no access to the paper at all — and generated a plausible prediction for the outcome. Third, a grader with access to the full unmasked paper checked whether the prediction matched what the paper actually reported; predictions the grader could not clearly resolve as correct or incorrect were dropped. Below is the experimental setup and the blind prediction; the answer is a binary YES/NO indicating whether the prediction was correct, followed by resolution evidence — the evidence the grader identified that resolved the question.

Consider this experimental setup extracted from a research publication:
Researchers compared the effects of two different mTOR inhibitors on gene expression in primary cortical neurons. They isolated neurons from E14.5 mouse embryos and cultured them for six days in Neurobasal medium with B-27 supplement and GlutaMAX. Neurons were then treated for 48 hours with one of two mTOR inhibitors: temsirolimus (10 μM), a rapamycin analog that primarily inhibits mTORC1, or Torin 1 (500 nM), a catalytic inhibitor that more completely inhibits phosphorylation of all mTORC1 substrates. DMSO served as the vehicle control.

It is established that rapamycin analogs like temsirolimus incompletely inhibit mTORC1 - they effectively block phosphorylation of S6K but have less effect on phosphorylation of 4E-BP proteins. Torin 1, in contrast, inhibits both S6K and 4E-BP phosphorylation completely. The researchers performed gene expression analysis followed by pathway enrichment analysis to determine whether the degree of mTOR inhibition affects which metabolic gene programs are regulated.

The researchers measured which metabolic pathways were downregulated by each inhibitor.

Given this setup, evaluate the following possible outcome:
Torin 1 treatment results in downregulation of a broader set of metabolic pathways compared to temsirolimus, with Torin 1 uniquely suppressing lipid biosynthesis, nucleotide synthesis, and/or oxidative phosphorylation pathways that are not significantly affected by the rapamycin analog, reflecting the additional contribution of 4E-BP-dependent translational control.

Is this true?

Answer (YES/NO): NO